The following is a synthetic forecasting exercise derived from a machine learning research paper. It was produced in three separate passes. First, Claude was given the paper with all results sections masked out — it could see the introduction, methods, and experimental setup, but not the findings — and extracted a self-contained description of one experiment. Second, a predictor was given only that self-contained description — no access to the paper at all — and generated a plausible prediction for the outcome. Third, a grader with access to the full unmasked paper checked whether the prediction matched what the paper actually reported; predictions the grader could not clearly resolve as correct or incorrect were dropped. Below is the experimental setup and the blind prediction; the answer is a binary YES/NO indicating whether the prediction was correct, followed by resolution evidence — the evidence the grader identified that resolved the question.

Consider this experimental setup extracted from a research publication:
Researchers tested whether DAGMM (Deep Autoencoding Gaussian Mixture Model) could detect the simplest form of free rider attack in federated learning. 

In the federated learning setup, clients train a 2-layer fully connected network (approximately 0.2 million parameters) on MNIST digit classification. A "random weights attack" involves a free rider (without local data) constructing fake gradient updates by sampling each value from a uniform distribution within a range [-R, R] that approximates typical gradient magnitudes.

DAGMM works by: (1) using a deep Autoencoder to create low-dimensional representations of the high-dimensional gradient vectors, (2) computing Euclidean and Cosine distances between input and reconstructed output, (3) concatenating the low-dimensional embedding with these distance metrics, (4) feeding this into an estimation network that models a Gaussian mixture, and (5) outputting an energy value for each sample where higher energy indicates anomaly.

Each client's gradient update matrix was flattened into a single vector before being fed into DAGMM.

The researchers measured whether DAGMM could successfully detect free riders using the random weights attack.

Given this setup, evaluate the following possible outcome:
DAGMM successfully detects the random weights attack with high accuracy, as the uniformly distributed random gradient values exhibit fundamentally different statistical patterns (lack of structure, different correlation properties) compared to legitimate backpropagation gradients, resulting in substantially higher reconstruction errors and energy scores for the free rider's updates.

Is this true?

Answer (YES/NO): YES